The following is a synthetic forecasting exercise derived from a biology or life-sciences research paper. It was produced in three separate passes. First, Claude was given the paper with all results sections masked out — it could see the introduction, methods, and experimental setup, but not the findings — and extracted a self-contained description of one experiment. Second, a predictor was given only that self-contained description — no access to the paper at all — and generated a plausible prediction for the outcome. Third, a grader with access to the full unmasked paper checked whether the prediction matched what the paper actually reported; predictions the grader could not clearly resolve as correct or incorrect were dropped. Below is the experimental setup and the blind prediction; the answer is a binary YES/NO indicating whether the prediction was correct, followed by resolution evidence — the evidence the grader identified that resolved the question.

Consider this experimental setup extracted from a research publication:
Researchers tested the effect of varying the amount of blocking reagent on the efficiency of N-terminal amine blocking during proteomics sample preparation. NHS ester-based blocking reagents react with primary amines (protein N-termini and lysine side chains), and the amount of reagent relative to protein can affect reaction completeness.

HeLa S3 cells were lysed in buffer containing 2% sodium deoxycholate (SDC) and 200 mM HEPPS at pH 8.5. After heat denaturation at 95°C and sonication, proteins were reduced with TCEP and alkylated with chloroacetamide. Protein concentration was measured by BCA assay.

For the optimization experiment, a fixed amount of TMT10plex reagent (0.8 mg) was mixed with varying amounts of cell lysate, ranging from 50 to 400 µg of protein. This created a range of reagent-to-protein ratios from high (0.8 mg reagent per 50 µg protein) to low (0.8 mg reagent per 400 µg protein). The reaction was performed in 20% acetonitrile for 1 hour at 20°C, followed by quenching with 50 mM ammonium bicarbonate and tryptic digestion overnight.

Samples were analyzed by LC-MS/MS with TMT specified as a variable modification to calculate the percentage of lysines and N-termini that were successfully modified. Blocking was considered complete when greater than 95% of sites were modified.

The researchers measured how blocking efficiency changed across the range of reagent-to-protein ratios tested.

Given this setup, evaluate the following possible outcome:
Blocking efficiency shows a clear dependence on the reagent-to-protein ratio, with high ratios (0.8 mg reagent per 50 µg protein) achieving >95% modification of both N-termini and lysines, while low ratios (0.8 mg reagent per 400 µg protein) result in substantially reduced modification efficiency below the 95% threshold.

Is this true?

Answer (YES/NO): NO